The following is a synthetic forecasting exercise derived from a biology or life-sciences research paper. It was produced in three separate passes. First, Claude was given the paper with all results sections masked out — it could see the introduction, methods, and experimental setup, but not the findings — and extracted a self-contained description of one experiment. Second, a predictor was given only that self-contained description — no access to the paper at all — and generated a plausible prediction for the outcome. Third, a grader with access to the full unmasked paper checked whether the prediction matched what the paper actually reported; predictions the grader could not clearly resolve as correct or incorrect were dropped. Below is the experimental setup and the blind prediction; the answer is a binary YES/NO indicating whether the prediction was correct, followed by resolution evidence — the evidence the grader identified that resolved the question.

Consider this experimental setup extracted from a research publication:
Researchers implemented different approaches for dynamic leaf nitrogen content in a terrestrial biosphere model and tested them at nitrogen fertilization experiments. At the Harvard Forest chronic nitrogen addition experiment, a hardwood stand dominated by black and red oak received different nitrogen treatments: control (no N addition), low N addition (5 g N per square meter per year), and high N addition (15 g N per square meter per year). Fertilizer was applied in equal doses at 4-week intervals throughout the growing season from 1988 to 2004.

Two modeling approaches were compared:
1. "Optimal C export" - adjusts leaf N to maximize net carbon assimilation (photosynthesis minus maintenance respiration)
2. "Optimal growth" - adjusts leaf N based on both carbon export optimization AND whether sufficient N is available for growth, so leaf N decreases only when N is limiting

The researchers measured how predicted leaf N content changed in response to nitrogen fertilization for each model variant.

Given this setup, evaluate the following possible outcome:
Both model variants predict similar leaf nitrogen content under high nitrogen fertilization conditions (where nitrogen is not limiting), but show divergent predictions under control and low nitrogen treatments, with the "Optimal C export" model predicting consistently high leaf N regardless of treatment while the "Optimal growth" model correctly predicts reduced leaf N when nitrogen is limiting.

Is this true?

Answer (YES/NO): NO